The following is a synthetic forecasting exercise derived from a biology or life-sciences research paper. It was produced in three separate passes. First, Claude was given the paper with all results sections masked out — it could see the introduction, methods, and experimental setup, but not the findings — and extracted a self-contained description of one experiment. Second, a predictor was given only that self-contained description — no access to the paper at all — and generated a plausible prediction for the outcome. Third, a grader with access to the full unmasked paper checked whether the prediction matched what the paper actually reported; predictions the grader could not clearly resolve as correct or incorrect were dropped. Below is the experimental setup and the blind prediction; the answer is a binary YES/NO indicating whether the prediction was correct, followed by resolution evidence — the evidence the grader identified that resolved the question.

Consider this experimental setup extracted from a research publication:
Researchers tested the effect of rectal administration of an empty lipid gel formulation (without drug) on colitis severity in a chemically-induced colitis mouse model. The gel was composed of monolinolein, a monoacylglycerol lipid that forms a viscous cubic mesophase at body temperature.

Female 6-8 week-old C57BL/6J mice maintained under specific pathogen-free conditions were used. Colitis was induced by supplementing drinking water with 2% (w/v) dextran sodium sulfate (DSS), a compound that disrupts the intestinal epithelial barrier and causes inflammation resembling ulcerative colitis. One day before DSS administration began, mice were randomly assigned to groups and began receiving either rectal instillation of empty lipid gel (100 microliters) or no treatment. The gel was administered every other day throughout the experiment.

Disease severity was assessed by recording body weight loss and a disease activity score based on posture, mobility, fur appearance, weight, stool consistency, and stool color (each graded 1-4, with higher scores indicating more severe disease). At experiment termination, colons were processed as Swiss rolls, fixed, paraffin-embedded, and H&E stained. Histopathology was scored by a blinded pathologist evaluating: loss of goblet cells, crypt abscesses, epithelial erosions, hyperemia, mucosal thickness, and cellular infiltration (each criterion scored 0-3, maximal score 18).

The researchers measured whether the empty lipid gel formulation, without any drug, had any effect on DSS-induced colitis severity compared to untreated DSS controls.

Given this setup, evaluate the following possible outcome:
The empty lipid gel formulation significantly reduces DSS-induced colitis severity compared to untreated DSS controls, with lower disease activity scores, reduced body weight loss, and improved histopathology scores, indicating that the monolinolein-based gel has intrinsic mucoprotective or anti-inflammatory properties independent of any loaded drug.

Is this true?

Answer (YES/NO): NO